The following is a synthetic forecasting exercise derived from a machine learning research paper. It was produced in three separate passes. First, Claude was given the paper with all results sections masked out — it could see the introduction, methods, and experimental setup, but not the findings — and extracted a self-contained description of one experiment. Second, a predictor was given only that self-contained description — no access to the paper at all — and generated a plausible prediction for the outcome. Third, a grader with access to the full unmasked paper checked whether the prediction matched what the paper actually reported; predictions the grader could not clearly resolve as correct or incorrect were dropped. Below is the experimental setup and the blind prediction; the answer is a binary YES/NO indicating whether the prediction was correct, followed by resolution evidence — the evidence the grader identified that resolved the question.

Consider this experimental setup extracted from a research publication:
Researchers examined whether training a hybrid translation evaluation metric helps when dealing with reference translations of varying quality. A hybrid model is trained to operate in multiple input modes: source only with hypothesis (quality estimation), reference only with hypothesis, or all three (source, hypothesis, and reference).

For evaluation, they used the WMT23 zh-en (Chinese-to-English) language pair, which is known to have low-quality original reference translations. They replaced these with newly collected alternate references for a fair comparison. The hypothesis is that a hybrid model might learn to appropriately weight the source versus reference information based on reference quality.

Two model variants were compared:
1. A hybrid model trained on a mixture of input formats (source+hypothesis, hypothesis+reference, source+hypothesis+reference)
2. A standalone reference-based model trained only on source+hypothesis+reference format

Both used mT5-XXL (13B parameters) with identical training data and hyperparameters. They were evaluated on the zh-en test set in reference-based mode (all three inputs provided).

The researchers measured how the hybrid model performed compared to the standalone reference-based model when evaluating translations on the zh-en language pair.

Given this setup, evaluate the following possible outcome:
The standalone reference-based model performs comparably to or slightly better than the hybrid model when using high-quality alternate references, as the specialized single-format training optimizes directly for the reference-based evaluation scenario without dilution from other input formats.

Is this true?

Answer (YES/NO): NO